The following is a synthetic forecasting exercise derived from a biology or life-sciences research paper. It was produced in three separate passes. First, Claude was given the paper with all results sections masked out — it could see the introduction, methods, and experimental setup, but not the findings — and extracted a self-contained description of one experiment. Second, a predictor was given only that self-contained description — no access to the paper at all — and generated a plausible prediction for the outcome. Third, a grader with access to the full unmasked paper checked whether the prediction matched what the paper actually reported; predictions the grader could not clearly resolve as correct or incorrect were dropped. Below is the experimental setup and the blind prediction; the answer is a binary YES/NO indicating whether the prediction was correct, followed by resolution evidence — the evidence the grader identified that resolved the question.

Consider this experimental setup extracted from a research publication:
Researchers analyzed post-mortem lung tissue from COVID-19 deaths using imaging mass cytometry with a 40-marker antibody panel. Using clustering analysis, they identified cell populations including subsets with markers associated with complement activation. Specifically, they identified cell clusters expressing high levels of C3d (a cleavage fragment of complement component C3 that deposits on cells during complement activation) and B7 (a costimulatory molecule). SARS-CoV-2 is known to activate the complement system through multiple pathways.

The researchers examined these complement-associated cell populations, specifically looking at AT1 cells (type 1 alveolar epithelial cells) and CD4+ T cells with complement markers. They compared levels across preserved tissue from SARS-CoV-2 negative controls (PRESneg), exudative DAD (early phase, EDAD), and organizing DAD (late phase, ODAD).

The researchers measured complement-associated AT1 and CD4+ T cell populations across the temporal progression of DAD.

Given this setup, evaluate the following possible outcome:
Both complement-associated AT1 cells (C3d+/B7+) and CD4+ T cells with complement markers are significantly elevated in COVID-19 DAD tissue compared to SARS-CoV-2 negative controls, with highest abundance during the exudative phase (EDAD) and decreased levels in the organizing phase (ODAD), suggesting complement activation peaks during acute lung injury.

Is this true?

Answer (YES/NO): YES